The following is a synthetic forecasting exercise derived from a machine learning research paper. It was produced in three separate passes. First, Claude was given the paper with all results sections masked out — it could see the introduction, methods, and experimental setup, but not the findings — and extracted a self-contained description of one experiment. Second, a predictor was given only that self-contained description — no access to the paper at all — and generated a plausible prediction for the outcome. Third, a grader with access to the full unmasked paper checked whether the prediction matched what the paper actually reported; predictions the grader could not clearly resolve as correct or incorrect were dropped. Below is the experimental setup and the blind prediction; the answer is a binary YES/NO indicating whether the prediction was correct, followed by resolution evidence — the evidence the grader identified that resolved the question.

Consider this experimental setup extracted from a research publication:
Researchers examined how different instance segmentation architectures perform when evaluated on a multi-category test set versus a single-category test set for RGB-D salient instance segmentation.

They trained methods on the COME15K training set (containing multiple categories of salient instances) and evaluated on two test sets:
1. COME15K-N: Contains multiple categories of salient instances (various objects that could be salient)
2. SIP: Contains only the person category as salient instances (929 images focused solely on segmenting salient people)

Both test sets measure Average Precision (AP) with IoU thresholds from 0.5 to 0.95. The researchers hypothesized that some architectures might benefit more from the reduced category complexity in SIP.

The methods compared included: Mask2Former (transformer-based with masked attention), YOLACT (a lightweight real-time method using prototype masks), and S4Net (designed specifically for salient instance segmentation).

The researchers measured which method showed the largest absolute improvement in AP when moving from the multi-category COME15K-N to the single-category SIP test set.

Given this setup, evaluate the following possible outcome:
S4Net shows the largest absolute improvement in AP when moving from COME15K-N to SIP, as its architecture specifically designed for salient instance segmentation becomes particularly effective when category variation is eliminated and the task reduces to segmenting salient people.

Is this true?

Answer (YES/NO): NO